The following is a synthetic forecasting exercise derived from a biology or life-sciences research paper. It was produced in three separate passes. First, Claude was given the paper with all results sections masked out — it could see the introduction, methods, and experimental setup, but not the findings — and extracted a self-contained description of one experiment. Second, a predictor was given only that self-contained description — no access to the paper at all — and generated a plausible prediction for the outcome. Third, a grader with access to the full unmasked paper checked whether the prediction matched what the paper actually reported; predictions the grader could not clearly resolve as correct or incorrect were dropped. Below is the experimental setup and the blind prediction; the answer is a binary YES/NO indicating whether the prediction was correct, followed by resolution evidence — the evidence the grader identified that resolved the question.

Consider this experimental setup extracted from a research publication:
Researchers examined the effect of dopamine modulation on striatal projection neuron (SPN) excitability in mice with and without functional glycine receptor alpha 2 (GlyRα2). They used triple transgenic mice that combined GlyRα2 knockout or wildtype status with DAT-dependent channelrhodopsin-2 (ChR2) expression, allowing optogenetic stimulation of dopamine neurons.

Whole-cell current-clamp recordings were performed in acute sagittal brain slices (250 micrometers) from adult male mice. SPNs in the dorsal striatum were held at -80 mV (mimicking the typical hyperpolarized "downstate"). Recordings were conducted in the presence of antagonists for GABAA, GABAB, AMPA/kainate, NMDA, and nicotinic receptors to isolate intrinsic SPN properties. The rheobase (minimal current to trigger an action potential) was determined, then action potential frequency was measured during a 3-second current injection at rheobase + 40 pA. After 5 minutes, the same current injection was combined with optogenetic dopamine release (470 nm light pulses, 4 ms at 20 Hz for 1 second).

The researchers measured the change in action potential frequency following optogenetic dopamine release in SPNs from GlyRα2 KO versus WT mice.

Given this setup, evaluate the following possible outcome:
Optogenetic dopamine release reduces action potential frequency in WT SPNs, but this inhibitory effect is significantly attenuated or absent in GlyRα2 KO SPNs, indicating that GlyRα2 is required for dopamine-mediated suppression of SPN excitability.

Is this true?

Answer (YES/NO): NO